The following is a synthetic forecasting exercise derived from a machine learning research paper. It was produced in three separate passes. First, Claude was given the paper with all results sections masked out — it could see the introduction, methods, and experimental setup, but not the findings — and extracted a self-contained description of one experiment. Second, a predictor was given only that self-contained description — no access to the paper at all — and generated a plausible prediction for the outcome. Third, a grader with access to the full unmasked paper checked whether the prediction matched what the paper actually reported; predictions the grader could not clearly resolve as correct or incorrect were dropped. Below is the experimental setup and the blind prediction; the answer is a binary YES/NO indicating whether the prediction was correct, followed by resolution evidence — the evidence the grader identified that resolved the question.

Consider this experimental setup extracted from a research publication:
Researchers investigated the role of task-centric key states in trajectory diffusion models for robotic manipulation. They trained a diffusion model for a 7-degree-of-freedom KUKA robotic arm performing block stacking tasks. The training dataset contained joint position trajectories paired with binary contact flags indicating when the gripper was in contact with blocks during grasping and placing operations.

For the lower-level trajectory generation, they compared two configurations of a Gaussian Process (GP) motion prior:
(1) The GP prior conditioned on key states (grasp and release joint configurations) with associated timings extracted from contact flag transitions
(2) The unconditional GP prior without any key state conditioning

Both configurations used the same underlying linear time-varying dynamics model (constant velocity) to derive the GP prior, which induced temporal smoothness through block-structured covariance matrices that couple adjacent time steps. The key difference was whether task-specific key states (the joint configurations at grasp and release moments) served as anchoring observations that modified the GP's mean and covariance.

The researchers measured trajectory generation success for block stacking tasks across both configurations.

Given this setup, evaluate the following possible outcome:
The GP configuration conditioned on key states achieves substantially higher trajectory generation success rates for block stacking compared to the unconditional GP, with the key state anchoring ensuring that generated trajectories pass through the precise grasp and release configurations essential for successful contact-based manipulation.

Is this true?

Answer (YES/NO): YES